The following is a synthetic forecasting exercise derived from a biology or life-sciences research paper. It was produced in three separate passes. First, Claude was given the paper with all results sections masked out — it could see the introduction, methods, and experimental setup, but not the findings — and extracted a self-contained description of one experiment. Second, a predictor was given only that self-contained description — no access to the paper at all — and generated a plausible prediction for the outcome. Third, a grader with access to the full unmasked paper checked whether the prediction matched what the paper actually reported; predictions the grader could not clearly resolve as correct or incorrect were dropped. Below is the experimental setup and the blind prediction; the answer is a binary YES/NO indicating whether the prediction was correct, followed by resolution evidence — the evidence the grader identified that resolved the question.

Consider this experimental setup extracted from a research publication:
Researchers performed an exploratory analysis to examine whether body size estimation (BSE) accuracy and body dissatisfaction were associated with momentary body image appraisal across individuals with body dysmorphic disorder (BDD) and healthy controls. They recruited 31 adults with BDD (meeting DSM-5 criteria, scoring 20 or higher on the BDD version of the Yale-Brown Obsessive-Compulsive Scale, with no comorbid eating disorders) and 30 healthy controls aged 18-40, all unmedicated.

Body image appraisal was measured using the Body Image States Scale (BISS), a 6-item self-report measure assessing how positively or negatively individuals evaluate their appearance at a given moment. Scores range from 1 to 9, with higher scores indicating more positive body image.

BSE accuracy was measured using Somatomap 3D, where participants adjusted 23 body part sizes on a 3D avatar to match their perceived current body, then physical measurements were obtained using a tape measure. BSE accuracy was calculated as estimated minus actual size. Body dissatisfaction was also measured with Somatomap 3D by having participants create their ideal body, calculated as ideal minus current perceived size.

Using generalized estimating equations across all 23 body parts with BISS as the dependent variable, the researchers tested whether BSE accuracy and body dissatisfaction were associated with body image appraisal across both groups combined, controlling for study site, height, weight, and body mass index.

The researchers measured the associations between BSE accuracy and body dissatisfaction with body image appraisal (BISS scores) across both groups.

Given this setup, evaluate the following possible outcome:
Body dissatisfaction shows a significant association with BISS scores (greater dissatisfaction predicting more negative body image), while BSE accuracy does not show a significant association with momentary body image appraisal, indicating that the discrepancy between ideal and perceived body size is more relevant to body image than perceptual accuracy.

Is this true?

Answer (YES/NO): NO